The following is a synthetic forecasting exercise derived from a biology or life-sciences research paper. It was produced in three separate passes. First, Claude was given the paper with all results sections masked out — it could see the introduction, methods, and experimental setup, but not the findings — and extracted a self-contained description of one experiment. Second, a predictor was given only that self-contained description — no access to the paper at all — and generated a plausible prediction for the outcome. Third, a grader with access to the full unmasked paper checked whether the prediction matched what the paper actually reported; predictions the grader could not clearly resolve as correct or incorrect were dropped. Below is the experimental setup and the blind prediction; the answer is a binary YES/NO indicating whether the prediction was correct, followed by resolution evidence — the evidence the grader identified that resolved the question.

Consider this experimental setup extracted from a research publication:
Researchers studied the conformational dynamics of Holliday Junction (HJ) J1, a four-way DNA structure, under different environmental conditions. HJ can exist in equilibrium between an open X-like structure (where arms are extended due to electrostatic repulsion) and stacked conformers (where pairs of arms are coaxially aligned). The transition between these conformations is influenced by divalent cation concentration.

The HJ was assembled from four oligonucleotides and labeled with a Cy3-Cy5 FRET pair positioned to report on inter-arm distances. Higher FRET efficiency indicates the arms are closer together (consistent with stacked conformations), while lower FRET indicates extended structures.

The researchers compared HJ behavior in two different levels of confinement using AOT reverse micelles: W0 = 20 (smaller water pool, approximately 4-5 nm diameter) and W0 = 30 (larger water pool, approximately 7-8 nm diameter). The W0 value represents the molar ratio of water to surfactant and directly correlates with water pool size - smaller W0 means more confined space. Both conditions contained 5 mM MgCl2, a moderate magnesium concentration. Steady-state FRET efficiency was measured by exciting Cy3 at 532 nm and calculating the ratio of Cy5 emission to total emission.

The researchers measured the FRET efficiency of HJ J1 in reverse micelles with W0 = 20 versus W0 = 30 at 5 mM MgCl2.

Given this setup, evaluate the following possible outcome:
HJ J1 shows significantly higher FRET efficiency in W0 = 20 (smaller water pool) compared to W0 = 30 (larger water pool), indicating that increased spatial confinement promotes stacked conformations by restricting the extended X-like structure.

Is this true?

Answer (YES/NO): YES